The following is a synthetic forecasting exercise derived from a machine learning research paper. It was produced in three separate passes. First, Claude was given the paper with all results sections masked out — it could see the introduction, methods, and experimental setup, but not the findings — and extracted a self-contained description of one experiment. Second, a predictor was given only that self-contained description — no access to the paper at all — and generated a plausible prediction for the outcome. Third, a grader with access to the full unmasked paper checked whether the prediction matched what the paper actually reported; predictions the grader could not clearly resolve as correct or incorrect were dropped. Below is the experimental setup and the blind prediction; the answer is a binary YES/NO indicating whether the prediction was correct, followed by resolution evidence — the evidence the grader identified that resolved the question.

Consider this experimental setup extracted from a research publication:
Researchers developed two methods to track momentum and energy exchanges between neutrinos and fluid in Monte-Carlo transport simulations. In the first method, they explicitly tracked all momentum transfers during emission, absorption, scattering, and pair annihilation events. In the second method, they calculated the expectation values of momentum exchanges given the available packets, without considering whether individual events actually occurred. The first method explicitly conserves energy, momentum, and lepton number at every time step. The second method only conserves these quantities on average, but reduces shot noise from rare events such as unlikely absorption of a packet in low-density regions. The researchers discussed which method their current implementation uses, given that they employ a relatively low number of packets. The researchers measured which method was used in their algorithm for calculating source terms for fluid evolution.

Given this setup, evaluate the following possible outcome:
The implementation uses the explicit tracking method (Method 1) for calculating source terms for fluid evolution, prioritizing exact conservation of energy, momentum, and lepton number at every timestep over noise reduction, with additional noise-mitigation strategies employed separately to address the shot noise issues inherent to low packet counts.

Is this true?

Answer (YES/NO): NO